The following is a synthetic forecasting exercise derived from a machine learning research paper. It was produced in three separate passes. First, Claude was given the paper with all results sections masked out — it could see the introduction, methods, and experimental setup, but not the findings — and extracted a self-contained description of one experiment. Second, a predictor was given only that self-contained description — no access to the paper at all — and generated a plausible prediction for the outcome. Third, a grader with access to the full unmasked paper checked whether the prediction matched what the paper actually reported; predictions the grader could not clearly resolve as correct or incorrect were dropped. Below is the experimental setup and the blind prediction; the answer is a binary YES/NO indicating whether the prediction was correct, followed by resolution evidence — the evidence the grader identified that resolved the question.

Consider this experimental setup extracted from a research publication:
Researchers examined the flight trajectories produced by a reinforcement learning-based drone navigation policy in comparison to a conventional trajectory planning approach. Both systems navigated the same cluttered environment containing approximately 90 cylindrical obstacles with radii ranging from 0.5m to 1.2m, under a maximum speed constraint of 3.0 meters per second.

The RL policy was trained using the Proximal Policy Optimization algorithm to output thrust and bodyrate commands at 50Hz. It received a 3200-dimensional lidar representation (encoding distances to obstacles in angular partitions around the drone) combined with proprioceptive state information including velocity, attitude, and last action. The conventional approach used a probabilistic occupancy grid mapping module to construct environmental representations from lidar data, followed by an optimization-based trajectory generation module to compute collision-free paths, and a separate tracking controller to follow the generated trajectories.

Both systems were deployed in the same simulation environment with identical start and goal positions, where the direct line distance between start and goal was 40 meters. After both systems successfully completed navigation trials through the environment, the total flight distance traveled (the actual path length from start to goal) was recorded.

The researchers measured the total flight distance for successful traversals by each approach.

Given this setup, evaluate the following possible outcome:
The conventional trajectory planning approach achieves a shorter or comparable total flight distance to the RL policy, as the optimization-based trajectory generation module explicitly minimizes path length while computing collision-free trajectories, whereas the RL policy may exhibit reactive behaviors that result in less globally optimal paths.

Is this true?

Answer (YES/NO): NO